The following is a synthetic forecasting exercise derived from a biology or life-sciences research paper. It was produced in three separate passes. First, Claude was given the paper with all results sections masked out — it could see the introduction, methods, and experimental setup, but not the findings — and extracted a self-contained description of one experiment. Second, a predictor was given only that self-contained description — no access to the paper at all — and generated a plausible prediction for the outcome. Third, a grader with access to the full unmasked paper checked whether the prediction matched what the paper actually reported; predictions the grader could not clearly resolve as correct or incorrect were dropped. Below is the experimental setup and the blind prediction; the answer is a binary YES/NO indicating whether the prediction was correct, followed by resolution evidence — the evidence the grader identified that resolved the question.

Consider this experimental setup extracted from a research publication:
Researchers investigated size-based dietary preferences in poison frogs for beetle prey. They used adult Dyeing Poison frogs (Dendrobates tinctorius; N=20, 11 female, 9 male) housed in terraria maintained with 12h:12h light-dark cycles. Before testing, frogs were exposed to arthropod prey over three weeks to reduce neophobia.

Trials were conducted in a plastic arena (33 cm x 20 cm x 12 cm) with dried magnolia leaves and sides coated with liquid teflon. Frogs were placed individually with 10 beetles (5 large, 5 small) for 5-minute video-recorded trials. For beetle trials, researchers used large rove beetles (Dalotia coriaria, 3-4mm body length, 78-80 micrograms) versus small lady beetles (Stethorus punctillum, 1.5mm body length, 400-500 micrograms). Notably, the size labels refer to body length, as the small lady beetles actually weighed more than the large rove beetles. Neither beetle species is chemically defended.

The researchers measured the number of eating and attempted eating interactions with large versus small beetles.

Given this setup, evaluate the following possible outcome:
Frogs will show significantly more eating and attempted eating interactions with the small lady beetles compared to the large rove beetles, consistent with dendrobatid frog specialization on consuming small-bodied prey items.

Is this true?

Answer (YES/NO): YES